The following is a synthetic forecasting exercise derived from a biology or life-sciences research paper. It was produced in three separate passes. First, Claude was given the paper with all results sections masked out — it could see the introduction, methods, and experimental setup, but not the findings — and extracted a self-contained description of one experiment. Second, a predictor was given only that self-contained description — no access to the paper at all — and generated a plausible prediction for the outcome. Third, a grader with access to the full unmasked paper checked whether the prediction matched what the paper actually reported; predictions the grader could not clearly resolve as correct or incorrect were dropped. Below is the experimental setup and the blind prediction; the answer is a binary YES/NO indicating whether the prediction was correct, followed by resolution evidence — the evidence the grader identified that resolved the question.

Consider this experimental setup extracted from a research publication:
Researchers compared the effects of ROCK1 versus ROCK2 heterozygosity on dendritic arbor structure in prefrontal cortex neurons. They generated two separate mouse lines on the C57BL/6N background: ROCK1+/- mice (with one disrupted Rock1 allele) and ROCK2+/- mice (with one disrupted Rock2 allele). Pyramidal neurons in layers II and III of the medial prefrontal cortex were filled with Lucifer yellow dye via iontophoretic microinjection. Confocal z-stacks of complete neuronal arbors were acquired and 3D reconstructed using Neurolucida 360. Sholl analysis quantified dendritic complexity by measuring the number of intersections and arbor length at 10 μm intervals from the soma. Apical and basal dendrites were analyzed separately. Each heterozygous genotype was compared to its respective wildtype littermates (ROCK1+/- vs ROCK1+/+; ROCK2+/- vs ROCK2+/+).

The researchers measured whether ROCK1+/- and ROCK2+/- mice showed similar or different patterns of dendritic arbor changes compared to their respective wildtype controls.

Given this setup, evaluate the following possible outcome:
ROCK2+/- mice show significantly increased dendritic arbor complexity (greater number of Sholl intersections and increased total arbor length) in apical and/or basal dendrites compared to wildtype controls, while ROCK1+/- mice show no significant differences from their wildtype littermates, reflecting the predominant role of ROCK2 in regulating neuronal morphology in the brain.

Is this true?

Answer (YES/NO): NO